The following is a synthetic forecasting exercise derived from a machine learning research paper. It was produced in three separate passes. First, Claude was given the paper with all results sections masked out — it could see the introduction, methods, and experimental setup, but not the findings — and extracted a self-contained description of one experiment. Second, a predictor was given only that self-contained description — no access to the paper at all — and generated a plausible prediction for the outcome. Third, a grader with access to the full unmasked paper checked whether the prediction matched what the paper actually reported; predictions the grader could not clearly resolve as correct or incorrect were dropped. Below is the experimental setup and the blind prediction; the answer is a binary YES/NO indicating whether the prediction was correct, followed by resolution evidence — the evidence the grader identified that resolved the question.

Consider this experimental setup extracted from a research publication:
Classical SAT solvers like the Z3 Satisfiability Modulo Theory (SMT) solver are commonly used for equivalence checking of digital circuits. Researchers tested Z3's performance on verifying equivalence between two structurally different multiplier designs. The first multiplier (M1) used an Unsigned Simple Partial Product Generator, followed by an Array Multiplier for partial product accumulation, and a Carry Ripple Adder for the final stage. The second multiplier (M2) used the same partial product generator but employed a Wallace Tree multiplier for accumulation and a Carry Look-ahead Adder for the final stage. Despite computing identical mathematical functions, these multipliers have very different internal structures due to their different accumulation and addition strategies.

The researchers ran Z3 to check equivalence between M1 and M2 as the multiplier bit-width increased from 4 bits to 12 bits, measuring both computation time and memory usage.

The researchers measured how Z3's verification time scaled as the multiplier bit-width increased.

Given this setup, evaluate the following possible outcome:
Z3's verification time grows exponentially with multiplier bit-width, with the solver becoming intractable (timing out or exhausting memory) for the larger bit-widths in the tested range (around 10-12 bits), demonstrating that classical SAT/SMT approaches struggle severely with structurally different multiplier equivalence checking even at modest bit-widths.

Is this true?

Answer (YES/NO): NO